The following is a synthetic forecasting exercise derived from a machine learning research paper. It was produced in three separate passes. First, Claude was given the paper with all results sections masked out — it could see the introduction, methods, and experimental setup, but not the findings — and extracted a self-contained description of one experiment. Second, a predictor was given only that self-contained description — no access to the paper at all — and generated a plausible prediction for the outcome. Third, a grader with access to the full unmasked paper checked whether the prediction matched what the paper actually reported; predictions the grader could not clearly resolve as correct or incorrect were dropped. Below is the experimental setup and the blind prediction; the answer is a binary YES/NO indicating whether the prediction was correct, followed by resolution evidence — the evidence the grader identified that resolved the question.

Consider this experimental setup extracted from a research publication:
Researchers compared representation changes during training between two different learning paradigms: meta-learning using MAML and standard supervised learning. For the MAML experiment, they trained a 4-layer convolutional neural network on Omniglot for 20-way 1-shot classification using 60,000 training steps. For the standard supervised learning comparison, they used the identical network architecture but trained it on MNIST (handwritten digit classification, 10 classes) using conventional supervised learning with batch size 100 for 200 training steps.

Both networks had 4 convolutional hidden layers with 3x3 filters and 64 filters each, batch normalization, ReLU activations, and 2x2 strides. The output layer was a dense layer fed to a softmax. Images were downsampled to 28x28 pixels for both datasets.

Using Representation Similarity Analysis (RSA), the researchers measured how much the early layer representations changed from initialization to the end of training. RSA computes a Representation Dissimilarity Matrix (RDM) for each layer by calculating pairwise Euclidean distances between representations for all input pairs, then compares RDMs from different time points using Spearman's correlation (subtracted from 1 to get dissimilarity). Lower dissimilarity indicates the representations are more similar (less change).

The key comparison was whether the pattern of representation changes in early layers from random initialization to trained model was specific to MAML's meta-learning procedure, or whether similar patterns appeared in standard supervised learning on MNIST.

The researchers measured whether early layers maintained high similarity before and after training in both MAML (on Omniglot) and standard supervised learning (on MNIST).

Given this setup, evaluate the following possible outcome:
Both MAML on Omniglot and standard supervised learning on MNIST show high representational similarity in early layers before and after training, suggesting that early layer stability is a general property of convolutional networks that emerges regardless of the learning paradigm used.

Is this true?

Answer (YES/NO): YES